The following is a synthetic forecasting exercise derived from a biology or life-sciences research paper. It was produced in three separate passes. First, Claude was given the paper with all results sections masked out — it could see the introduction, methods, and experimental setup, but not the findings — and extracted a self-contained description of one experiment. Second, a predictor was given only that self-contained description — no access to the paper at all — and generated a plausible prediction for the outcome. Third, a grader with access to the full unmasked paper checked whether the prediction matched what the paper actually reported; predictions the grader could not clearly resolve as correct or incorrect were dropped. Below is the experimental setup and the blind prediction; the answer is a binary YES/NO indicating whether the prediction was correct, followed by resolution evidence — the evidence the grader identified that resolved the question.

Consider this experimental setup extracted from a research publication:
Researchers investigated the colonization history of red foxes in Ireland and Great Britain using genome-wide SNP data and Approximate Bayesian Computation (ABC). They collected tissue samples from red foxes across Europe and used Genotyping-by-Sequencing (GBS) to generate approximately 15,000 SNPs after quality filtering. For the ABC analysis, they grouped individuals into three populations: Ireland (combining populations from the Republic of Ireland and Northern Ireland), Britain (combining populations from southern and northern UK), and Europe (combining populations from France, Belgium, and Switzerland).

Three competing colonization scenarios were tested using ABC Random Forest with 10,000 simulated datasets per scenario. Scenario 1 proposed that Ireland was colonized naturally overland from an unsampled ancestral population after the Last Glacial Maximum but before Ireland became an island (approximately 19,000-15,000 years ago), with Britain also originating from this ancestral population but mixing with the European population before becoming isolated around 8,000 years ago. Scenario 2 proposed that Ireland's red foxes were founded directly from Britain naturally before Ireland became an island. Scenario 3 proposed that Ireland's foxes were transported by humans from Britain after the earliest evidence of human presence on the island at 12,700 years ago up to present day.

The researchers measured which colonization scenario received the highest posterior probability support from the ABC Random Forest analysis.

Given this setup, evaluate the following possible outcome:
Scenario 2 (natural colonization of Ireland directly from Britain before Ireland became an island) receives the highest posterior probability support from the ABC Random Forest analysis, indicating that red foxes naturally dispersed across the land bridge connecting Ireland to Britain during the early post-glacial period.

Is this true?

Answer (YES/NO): NO